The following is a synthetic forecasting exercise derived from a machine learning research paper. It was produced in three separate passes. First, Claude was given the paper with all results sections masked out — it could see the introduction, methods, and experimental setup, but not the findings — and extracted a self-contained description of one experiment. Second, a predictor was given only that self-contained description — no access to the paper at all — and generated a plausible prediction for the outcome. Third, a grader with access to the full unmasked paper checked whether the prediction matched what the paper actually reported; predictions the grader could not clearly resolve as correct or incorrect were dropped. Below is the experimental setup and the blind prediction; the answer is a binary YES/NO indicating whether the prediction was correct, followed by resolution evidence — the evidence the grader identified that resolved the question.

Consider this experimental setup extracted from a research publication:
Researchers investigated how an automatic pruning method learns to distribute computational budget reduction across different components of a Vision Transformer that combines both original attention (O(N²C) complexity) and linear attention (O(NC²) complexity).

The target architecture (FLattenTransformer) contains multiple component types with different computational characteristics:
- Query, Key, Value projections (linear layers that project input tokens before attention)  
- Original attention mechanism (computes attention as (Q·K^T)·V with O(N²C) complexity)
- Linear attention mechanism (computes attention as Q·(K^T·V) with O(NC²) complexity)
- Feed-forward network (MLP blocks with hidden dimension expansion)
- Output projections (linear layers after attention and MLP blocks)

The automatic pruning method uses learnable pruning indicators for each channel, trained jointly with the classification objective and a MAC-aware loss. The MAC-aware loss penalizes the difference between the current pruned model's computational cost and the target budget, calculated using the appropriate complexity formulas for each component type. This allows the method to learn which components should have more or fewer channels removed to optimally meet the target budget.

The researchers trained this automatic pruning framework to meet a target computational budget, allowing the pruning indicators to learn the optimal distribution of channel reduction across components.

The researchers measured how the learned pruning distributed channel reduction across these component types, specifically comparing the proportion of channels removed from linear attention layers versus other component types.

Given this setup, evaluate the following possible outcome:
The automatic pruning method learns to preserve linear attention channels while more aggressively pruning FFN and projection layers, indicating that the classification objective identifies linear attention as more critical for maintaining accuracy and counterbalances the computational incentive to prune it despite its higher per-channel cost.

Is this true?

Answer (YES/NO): NO